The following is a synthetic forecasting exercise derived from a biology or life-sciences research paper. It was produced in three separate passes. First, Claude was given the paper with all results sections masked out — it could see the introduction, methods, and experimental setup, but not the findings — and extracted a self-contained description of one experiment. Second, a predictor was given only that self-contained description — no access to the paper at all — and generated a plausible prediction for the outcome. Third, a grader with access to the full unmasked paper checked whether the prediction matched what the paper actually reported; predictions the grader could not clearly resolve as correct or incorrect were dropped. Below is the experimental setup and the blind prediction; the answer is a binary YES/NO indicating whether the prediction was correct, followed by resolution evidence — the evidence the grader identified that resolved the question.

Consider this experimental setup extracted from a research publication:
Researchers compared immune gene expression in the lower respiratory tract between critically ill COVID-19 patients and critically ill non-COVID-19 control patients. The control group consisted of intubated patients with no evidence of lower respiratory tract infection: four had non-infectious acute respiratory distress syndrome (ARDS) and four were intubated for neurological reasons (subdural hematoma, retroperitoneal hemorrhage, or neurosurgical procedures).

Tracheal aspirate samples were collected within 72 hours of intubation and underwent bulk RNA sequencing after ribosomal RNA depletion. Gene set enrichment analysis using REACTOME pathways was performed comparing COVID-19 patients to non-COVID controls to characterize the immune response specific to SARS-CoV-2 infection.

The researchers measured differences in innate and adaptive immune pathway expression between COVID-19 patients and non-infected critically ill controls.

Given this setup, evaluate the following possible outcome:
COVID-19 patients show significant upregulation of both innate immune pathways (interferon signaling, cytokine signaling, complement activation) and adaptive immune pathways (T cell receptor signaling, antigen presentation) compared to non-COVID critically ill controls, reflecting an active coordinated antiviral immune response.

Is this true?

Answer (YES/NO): NO